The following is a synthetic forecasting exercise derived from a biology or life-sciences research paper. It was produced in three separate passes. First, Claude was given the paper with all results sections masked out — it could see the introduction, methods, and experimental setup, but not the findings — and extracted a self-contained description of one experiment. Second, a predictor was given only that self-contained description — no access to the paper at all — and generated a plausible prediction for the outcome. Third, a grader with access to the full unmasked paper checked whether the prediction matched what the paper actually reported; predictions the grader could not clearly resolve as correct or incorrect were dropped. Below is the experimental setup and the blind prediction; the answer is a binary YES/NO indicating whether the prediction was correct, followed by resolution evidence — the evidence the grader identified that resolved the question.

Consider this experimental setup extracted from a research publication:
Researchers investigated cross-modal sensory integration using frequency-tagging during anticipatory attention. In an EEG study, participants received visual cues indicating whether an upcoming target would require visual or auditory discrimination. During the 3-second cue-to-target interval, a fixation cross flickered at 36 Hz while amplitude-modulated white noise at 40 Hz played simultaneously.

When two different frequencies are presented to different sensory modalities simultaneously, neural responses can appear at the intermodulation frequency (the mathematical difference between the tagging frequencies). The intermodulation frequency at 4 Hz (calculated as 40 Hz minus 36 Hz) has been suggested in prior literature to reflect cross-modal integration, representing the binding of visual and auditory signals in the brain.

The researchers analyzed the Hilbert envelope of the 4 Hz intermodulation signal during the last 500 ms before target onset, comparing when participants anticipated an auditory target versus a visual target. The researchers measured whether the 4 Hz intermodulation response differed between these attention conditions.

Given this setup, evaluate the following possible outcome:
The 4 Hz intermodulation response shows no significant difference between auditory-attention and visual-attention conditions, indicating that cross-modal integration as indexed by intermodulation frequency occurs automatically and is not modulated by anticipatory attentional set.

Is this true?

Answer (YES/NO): NO